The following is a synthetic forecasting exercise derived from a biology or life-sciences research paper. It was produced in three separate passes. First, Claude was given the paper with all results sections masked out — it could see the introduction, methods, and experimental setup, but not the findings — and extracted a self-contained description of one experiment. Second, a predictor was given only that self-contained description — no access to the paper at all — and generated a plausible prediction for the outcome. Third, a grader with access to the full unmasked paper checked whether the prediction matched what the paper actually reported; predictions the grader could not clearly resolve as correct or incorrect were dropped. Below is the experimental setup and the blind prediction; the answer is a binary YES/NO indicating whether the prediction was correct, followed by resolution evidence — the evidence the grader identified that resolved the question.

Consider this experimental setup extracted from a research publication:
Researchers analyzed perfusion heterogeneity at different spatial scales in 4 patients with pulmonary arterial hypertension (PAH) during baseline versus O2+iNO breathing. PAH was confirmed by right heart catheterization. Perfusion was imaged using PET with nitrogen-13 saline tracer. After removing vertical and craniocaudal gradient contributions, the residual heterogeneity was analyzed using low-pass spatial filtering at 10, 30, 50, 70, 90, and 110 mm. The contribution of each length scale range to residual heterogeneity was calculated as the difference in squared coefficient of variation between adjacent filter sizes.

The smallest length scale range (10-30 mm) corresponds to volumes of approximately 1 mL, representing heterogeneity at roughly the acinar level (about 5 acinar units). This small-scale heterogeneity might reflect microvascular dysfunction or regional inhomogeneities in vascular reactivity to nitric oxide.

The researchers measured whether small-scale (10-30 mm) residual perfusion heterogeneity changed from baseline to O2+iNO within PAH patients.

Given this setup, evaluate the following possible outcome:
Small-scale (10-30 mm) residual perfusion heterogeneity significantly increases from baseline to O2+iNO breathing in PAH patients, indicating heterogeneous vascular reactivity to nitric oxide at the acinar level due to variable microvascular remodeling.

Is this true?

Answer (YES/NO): NO